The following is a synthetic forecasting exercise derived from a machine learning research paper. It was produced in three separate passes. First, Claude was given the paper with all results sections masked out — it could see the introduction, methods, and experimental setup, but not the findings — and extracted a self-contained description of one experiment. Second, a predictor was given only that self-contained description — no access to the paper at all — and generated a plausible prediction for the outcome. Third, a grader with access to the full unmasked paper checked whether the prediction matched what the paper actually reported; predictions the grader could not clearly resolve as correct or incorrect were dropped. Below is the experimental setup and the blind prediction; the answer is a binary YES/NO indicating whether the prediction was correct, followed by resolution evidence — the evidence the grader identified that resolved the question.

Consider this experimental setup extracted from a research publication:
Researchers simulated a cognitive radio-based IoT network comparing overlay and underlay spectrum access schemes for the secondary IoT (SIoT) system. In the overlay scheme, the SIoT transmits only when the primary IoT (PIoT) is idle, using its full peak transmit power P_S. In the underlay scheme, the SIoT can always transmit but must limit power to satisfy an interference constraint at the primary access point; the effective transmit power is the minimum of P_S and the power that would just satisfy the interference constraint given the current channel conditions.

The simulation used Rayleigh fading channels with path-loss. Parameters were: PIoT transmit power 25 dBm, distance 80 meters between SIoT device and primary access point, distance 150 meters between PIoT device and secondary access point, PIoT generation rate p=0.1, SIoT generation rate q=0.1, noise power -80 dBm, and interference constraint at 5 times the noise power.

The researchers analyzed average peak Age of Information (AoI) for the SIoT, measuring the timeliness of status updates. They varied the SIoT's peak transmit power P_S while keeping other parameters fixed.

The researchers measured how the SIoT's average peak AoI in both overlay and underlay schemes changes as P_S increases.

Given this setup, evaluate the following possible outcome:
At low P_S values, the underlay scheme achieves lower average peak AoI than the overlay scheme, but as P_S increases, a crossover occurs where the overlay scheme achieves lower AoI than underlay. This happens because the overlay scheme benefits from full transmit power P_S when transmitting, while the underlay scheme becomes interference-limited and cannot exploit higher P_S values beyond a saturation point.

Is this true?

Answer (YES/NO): NO